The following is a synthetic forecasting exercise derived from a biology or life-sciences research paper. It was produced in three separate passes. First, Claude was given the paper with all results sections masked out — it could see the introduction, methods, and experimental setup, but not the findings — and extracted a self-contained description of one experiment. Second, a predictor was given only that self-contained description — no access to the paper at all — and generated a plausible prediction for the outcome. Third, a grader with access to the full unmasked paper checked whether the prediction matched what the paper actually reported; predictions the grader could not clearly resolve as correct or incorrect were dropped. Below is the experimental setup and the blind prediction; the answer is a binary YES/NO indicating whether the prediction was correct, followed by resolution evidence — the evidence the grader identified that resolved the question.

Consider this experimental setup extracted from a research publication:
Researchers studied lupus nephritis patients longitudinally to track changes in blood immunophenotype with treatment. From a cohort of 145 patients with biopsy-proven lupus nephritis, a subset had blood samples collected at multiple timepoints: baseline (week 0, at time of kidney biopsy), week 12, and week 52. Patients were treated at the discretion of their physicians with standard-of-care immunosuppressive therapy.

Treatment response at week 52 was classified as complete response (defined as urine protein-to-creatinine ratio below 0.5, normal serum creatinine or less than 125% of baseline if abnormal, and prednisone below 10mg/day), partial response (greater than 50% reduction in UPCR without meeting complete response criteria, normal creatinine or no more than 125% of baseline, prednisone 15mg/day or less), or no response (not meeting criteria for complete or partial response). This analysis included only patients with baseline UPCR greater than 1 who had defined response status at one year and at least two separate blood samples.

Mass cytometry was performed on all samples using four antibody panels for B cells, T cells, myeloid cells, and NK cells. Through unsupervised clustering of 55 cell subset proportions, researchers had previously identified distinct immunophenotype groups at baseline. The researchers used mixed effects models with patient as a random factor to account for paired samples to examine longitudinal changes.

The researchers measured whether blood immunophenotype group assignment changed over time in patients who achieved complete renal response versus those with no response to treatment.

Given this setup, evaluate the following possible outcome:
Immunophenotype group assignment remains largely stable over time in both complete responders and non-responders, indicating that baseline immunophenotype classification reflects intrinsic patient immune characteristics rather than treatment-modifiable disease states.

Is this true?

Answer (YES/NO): NO